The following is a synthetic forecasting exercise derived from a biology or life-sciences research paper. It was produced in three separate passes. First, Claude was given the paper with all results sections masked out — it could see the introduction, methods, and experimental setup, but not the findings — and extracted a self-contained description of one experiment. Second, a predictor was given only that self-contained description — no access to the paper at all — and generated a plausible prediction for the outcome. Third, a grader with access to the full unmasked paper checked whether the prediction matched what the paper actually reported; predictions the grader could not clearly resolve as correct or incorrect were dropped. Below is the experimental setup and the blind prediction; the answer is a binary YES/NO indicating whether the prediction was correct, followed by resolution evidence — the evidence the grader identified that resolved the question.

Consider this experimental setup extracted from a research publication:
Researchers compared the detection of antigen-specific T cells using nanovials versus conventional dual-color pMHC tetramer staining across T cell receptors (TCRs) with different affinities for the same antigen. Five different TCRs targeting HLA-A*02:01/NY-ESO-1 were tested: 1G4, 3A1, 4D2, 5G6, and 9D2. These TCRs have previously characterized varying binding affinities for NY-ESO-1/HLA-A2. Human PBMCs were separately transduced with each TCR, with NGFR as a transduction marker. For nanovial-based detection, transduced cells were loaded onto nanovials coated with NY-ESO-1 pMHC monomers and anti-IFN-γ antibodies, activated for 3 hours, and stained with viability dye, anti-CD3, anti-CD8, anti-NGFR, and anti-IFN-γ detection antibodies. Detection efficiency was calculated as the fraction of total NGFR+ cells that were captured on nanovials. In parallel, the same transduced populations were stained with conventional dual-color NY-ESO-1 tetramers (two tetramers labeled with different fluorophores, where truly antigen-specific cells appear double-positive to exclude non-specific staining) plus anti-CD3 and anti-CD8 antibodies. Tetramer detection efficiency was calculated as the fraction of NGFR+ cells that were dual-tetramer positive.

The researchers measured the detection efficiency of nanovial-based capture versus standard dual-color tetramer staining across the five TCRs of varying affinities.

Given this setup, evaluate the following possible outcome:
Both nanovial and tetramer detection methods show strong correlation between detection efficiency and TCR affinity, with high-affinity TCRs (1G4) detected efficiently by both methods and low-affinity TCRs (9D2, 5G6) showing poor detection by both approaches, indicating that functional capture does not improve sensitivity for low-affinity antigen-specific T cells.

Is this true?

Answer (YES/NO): NO